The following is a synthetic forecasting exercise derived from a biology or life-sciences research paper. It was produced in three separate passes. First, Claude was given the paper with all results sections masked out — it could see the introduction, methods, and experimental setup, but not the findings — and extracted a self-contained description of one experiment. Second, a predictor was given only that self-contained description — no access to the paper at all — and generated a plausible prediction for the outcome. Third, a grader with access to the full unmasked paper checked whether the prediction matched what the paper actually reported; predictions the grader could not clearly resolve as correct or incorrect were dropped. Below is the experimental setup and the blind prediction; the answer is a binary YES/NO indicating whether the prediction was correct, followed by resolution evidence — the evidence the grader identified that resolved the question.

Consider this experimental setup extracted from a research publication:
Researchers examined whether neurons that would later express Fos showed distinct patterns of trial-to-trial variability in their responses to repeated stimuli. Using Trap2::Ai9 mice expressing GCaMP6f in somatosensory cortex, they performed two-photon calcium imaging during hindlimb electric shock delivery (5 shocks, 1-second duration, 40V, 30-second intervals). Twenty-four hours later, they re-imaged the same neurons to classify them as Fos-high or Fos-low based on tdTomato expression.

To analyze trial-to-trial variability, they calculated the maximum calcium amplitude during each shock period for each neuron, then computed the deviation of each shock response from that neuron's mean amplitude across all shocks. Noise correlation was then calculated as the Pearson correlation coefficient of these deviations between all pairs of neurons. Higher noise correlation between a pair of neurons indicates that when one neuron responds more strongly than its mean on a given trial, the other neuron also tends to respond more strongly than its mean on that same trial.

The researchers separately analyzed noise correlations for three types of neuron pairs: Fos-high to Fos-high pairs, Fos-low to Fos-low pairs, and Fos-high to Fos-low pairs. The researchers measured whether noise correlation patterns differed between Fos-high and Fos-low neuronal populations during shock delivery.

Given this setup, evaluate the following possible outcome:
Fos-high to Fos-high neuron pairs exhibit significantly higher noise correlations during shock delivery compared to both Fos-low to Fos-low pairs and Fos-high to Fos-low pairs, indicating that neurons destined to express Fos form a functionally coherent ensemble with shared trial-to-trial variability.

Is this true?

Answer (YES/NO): NO